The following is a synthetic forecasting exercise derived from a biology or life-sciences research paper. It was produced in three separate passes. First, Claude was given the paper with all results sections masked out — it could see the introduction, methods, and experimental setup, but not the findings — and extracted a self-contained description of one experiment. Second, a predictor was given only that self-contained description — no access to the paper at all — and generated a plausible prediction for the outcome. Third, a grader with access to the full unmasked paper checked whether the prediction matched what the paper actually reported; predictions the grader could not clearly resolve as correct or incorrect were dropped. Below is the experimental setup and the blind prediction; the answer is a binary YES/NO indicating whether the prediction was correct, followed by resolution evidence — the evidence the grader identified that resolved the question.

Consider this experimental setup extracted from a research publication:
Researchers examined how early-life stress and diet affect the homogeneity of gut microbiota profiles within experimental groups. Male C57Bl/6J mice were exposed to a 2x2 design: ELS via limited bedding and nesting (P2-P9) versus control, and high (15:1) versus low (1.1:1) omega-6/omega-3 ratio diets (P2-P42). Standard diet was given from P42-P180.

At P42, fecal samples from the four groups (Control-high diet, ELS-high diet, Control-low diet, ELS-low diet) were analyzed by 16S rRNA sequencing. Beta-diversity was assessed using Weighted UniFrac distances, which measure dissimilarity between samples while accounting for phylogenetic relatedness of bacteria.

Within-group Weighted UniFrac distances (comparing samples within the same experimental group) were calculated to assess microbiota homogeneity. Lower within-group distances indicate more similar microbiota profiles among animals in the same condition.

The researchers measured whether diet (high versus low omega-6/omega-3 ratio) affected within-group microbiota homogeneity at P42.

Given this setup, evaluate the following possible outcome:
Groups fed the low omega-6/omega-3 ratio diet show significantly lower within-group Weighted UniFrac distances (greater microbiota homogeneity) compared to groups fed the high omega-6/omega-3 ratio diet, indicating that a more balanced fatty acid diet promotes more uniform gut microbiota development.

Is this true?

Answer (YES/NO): NO